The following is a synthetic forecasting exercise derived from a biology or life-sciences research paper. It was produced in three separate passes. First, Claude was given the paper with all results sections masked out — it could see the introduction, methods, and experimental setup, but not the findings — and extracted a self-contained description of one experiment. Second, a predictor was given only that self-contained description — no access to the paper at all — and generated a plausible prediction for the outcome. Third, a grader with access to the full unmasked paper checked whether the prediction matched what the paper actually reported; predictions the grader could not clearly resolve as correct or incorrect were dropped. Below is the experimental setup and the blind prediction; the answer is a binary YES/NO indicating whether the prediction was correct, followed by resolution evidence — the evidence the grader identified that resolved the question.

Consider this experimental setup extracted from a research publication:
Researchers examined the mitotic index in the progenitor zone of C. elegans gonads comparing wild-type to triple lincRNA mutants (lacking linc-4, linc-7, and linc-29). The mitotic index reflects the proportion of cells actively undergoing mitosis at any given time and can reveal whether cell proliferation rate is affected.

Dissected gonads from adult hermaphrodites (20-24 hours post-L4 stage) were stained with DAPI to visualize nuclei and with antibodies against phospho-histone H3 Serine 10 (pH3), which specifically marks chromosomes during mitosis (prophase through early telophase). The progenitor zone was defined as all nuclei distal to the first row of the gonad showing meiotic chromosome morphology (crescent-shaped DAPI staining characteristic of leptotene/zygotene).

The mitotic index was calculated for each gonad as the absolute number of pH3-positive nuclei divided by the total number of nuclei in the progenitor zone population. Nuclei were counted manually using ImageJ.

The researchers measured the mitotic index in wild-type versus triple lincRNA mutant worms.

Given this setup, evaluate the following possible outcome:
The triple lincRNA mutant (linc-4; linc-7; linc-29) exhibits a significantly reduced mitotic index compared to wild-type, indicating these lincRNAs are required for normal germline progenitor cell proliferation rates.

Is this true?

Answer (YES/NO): NO